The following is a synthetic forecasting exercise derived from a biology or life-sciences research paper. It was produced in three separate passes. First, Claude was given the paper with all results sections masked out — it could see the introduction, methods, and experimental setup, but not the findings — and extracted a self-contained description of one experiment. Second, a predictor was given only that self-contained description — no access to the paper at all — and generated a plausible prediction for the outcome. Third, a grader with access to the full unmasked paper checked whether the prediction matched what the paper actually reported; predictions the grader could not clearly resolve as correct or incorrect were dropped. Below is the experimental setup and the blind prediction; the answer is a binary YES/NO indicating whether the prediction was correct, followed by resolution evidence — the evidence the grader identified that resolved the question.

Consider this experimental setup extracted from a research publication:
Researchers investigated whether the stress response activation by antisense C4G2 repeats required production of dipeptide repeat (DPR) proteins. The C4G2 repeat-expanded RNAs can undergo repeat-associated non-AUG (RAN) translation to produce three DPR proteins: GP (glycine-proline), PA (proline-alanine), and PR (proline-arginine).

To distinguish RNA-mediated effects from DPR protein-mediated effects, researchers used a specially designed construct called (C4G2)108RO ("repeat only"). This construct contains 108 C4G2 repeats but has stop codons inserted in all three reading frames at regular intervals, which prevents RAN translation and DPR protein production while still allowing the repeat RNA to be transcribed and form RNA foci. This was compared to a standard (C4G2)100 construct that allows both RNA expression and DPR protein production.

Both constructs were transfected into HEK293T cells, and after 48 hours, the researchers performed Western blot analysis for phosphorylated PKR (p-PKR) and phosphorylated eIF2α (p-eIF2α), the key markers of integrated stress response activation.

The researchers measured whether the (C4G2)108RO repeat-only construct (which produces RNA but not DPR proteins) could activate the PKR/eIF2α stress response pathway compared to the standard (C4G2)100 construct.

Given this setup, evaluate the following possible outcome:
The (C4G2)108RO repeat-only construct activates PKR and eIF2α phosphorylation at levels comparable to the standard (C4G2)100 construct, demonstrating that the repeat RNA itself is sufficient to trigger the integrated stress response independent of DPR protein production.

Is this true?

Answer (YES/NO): YES